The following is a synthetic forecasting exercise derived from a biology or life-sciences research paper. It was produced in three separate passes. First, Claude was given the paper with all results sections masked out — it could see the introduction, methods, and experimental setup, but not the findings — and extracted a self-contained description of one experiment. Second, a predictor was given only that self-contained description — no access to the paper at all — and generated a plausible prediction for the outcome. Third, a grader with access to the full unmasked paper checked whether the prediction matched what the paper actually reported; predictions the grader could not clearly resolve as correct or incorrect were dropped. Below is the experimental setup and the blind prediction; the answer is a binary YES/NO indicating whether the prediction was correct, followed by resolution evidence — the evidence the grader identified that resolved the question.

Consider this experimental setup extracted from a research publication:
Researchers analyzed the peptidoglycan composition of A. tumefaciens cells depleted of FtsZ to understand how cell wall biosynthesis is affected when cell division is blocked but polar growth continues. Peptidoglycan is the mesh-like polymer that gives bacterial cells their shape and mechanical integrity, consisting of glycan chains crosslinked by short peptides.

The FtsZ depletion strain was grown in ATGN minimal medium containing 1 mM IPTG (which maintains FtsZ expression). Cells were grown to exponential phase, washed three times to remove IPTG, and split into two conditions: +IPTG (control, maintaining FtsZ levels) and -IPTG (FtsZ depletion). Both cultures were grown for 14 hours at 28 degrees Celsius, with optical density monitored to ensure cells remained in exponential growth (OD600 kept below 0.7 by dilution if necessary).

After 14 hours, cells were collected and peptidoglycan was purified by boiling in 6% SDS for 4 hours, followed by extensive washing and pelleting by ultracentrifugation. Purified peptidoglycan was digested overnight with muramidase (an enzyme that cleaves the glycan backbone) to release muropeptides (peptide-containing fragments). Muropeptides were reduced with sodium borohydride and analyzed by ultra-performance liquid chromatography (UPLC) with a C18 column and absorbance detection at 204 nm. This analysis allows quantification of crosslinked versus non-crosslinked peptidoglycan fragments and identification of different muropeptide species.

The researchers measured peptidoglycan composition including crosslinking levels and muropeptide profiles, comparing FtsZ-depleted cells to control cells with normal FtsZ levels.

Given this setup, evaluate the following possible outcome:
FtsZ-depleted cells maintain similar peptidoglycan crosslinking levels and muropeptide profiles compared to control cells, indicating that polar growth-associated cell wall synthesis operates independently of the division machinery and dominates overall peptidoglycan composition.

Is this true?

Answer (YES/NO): NO